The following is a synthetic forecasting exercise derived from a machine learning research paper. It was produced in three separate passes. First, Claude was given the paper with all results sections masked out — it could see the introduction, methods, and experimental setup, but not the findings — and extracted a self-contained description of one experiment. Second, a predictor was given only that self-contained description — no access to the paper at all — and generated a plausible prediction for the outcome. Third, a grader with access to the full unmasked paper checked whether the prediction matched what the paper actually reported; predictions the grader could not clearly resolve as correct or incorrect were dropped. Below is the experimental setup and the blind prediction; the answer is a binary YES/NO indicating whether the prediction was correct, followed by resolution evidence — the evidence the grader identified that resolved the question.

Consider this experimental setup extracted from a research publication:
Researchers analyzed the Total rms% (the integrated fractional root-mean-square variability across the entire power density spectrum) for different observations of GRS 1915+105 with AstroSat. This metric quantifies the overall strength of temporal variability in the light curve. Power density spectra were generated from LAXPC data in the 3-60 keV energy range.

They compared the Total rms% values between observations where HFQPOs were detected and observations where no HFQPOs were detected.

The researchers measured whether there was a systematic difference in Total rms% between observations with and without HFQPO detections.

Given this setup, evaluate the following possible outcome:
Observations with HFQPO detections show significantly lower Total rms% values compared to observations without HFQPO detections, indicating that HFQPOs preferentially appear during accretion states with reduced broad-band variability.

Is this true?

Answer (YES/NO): NO